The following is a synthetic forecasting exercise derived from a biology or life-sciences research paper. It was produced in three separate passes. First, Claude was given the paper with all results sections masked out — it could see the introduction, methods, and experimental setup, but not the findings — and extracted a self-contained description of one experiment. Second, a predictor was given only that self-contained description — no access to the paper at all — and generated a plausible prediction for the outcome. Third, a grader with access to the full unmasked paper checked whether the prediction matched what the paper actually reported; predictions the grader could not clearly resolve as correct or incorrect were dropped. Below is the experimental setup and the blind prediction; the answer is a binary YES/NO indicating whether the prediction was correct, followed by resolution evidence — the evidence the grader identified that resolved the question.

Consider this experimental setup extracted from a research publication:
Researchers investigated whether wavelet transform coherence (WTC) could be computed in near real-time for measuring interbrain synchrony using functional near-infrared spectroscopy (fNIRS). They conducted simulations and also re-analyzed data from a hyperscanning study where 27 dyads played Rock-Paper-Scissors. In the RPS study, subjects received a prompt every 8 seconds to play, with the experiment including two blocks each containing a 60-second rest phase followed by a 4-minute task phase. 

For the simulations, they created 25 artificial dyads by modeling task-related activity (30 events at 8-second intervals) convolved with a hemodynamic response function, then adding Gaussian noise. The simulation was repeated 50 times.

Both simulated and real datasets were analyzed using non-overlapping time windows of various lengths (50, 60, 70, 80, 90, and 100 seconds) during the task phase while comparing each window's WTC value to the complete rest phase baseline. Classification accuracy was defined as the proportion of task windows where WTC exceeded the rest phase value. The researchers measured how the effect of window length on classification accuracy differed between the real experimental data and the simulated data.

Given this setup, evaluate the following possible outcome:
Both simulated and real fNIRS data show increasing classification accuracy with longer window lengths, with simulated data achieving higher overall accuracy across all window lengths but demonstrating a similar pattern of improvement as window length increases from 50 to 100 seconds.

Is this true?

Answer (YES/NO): NO